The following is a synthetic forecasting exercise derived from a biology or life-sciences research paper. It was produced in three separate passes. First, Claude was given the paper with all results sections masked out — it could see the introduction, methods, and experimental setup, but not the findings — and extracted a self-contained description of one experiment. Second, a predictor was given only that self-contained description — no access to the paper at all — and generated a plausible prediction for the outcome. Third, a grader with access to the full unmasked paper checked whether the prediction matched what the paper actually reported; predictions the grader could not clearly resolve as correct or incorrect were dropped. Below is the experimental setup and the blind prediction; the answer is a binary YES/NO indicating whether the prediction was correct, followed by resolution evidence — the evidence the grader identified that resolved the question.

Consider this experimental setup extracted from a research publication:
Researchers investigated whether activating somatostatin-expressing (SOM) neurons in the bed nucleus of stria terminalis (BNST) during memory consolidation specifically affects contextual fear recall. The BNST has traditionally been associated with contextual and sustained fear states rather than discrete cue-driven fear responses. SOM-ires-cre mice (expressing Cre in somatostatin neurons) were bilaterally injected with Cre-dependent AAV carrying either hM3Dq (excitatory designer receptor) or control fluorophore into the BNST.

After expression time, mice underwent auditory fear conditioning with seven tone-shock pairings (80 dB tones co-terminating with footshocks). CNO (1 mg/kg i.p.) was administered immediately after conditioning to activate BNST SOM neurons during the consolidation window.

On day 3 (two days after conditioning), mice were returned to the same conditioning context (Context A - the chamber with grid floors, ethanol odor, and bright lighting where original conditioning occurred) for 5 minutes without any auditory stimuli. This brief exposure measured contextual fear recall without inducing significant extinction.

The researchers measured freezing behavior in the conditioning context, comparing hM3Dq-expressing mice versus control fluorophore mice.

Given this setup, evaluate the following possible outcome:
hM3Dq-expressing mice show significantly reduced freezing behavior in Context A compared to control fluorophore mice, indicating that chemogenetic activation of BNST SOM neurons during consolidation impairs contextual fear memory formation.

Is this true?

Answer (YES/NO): NO